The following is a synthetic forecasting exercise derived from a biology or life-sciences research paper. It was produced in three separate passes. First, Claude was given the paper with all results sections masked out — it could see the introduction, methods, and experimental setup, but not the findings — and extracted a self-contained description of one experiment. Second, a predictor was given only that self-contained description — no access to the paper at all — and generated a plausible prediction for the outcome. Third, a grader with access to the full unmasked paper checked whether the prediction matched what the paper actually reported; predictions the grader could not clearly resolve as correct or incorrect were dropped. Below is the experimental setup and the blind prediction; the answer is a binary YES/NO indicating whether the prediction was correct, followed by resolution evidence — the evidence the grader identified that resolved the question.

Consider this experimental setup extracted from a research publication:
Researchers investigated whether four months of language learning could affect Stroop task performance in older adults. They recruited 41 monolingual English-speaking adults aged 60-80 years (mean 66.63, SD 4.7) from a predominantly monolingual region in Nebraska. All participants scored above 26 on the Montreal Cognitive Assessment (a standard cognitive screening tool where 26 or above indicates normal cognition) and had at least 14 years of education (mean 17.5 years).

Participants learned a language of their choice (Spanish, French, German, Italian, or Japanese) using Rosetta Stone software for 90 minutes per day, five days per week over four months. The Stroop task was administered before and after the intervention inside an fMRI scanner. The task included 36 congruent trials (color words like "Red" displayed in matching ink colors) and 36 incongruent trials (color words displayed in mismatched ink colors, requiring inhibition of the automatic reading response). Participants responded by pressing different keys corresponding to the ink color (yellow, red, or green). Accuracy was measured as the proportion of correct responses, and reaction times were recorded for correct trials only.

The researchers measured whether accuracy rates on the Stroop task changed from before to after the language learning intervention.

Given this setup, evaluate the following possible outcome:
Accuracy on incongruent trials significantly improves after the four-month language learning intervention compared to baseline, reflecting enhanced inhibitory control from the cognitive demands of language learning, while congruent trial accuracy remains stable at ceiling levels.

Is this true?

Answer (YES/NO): NO